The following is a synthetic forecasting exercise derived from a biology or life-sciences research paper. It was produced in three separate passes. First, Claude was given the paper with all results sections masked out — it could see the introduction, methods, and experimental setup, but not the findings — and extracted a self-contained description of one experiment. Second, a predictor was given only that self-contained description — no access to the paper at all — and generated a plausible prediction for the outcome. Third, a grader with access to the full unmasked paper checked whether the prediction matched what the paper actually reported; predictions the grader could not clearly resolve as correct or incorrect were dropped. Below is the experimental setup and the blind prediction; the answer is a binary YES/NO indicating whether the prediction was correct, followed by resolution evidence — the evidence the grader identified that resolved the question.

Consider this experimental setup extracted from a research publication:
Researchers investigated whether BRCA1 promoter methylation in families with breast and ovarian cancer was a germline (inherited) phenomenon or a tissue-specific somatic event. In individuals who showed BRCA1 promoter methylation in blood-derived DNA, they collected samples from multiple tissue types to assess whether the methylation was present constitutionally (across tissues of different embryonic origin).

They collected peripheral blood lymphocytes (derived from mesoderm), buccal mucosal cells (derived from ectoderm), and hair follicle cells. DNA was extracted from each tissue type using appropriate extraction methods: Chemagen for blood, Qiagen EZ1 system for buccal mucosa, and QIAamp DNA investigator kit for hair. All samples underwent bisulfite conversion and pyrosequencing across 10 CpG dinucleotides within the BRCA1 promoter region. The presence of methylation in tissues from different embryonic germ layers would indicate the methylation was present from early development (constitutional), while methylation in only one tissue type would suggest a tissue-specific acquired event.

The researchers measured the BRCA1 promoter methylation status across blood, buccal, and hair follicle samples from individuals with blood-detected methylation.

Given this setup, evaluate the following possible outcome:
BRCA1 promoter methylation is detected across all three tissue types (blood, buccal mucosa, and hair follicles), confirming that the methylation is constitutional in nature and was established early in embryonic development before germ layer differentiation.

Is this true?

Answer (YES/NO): YES